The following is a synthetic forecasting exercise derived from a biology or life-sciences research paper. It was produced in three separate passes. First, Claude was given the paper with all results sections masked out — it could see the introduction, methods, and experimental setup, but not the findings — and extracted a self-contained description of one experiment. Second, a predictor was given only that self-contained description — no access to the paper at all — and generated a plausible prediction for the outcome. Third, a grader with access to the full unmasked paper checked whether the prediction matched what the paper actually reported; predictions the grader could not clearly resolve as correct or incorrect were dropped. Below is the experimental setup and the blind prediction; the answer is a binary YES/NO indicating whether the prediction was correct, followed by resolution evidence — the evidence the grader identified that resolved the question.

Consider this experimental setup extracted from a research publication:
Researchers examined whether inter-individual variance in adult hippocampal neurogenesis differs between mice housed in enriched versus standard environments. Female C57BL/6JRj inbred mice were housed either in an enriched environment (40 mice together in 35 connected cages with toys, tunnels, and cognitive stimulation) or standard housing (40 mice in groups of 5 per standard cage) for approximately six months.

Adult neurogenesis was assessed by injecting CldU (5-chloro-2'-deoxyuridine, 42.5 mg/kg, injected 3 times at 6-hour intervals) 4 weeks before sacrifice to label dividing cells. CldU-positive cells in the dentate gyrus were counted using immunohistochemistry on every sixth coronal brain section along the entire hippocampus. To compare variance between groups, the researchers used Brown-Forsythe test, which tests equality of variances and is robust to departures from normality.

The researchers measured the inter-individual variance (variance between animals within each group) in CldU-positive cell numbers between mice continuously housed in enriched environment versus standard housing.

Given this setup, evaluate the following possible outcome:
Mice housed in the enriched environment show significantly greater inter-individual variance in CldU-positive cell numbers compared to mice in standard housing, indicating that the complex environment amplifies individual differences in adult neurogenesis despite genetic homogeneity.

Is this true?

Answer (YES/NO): YES